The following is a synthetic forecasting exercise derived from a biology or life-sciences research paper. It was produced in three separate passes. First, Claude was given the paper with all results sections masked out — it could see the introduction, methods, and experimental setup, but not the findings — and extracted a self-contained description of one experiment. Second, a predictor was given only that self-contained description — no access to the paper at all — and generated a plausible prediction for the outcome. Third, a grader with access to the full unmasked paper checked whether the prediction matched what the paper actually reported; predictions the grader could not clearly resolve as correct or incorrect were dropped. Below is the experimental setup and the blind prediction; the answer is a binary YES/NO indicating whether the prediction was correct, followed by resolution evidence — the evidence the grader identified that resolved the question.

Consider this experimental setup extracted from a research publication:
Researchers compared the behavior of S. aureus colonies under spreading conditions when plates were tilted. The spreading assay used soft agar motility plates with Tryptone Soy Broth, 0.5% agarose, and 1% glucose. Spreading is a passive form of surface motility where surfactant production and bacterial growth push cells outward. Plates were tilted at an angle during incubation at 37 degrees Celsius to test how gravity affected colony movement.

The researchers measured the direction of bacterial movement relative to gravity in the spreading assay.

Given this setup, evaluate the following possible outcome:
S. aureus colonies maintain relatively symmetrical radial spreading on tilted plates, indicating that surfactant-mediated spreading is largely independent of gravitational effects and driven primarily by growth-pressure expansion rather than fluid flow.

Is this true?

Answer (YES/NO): NO